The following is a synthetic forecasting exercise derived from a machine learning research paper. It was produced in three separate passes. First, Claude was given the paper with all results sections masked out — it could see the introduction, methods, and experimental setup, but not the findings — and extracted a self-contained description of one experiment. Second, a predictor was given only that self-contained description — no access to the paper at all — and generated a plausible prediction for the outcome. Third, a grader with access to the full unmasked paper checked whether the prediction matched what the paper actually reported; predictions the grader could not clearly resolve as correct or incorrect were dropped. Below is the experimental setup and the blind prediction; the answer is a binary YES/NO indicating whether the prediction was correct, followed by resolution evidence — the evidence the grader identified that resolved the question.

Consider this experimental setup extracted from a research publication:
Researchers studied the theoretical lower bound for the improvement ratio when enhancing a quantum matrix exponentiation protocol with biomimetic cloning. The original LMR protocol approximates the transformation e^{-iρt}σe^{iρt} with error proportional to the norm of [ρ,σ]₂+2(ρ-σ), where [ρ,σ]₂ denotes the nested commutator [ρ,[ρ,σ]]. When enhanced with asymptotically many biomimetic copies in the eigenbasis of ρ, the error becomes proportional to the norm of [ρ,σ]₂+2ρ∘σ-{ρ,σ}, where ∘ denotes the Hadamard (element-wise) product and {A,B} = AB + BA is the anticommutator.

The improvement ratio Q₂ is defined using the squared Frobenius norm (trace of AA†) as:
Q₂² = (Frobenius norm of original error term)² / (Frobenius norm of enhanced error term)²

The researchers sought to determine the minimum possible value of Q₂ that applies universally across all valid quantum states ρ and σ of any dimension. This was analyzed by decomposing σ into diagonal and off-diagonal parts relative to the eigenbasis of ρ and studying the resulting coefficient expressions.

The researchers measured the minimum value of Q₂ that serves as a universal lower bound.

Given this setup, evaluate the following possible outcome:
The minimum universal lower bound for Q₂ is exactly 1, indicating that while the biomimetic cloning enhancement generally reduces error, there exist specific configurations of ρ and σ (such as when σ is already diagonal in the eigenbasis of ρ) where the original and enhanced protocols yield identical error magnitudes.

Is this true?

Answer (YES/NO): NO